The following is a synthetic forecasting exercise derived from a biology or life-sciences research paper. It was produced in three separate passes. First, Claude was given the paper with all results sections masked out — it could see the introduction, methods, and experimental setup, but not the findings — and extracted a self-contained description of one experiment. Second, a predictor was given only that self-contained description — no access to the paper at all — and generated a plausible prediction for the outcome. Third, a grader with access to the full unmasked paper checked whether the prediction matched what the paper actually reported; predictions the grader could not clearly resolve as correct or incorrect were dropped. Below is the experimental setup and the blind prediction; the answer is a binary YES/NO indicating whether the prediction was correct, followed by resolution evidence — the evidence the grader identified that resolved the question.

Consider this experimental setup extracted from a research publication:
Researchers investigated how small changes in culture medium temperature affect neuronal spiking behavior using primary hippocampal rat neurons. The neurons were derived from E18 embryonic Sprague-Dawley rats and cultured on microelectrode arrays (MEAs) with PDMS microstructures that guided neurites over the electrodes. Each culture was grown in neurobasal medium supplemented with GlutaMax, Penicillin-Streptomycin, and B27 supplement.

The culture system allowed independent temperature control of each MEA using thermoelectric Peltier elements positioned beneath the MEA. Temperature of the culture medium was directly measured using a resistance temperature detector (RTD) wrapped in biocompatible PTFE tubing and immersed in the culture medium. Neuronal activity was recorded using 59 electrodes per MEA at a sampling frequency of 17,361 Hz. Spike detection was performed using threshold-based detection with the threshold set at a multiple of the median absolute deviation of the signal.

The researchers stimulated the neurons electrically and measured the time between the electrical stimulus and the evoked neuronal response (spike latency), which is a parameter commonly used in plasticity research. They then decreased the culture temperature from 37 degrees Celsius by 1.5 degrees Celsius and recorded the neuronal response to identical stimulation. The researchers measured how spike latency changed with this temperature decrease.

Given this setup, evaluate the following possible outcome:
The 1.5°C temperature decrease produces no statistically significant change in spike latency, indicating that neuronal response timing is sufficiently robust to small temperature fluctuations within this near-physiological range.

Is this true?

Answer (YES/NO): NO